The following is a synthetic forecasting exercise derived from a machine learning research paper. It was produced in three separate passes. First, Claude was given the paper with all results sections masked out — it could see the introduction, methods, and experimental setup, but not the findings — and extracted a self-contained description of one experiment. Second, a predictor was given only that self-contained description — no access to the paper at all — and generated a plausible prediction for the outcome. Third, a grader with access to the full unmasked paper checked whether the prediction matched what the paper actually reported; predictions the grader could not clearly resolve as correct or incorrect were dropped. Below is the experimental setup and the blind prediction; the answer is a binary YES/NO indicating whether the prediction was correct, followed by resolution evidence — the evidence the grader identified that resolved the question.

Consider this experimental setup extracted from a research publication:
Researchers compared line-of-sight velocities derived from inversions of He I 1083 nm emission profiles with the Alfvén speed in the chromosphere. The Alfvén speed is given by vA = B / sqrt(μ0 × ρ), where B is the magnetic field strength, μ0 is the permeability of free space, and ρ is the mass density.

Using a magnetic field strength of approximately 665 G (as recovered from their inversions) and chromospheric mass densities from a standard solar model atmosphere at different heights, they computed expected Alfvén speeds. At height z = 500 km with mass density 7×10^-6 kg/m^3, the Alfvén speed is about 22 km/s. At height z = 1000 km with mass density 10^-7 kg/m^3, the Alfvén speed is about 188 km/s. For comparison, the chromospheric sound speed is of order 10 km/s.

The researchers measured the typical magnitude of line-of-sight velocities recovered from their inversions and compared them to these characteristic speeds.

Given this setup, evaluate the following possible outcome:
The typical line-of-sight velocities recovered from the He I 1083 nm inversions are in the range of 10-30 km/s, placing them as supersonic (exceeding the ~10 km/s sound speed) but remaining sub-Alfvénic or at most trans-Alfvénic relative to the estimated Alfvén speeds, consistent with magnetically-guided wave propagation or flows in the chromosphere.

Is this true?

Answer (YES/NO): NO